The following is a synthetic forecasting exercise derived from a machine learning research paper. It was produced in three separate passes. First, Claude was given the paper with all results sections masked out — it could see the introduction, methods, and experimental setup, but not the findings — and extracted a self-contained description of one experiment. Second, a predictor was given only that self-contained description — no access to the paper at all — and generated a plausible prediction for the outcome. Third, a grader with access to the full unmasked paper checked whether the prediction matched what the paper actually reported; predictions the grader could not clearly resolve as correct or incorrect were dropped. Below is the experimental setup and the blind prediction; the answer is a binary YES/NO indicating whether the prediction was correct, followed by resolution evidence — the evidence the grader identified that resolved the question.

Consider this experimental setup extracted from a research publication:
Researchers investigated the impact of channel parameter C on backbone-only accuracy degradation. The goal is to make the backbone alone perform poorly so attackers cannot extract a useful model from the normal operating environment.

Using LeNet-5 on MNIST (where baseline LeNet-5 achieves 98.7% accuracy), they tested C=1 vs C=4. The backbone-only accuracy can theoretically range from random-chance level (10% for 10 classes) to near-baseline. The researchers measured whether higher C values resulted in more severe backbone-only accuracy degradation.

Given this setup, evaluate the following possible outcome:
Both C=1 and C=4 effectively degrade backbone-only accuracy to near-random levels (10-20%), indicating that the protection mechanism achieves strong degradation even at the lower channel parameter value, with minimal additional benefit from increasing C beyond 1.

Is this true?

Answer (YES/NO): NO